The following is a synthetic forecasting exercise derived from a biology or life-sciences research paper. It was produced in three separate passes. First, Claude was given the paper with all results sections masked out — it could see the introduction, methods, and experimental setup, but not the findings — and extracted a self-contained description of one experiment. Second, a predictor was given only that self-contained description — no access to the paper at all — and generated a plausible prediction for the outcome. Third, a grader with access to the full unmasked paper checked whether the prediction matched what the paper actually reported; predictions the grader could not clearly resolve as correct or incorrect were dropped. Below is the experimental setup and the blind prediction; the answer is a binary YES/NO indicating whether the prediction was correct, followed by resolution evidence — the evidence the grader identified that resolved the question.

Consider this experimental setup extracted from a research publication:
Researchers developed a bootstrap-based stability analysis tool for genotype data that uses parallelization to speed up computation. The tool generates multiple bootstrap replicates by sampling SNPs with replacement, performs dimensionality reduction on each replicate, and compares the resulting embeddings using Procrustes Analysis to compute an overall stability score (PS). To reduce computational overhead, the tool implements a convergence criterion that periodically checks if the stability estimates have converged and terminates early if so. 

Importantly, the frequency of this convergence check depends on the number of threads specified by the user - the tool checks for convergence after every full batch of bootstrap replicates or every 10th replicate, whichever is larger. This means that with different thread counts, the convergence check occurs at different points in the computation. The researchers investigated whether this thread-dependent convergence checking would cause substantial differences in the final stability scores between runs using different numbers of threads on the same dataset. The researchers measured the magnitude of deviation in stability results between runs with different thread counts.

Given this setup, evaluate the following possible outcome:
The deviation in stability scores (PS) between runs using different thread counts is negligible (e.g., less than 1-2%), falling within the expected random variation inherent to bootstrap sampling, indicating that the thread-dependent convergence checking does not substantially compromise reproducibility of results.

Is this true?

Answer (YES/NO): YES